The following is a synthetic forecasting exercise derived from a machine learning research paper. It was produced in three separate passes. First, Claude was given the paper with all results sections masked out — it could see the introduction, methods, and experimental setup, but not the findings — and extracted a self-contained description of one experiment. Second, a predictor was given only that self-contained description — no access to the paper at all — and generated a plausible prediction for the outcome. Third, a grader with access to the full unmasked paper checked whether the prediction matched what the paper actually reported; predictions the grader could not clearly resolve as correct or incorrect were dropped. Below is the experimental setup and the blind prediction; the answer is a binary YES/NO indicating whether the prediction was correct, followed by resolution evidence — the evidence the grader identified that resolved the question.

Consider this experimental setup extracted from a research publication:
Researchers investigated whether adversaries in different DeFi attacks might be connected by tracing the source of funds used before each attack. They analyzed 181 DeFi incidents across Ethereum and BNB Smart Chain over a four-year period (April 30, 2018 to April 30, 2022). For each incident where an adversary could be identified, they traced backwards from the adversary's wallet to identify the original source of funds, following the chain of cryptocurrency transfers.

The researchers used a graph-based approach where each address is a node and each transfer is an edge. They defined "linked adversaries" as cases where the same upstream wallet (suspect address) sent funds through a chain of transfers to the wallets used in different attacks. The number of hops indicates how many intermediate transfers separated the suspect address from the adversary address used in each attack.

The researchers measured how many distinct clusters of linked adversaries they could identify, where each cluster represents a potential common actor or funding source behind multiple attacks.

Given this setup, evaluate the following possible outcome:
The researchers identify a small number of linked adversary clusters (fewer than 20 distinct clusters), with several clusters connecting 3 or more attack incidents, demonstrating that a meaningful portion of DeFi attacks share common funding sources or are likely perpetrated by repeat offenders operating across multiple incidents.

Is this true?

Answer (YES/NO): NO